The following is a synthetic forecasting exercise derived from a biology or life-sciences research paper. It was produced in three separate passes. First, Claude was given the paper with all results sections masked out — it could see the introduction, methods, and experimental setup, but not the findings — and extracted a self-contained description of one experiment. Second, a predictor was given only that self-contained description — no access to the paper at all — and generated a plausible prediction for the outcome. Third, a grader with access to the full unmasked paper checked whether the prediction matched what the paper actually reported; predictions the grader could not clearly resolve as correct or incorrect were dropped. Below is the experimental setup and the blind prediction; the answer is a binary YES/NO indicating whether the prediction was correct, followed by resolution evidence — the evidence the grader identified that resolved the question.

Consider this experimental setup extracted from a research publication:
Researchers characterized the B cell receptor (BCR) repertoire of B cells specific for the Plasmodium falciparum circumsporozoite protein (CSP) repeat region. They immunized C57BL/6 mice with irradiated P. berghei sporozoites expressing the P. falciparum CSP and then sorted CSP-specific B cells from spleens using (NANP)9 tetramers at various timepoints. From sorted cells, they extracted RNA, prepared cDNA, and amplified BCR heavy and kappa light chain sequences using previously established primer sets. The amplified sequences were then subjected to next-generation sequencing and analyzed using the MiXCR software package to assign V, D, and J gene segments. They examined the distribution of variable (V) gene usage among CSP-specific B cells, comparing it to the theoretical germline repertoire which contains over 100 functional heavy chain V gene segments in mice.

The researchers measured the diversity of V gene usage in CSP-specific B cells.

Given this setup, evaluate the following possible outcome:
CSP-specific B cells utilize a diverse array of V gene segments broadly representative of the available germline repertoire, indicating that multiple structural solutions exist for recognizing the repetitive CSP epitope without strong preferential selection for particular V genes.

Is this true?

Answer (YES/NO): NO